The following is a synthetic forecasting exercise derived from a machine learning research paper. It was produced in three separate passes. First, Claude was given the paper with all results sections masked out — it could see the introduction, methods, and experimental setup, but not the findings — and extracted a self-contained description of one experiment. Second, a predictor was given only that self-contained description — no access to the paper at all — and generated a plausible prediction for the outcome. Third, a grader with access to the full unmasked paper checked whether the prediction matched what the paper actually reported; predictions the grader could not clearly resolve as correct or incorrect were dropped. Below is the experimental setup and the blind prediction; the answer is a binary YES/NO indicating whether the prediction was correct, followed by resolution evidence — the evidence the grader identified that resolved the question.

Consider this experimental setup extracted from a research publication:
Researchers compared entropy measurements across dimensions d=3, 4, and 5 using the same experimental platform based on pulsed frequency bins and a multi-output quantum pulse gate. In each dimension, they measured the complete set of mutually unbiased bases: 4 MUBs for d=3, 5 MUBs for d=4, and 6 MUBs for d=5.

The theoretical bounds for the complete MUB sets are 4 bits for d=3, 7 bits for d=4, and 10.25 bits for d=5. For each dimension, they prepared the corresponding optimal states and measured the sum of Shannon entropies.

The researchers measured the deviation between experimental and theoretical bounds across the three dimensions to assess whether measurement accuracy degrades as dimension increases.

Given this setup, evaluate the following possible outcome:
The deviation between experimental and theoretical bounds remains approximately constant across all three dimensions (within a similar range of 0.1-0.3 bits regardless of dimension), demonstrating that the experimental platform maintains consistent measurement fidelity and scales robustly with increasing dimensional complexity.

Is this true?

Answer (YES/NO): NO